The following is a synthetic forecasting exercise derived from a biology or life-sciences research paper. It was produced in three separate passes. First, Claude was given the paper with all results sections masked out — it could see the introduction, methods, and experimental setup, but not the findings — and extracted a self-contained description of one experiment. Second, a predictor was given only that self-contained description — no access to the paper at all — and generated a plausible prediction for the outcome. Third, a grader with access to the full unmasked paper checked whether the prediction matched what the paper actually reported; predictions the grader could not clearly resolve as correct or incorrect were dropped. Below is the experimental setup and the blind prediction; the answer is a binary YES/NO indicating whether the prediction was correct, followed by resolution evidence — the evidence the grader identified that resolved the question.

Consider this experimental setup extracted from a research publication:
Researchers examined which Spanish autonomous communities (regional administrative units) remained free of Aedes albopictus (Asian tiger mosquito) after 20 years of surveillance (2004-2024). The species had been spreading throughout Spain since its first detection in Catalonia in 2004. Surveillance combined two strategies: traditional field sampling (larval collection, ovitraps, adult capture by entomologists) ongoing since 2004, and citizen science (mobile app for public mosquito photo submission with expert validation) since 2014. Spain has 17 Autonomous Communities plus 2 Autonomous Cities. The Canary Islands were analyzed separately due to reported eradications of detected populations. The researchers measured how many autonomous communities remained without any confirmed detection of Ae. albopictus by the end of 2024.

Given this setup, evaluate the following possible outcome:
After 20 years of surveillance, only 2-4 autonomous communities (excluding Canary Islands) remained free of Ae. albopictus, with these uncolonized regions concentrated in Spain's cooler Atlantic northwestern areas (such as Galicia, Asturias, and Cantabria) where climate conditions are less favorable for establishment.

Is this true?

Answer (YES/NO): NO